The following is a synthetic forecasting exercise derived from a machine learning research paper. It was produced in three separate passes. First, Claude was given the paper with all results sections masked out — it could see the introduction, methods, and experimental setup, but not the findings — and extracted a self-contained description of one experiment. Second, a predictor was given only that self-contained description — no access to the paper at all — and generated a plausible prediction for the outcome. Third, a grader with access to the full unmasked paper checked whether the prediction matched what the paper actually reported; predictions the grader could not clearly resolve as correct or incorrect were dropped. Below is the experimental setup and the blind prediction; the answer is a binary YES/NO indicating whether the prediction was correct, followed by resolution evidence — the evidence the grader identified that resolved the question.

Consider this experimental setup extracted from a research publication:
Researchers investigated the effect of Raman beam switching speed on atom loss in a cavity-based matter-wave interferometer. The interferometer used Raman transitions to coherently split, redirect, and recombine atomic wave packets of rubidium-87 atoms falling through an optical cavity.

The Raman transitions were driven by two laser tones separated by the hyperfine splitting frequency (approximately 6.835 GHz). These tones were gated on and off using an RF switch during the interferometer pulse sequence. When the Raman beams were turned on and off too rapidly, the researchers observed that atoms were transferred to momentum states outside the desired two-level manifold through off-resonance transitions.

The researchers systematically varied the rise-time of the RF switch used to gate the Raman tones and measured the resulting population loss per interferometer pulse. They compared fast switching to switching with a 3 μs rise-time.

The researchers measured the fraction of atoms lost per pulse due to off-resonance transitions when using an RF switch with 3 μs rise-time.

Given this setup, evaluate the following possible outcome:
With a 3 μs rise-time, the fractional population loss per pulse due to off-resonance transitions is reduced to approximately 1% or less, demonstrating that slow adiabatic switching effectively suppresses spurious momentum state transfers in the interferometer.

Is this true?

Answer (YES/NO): YES